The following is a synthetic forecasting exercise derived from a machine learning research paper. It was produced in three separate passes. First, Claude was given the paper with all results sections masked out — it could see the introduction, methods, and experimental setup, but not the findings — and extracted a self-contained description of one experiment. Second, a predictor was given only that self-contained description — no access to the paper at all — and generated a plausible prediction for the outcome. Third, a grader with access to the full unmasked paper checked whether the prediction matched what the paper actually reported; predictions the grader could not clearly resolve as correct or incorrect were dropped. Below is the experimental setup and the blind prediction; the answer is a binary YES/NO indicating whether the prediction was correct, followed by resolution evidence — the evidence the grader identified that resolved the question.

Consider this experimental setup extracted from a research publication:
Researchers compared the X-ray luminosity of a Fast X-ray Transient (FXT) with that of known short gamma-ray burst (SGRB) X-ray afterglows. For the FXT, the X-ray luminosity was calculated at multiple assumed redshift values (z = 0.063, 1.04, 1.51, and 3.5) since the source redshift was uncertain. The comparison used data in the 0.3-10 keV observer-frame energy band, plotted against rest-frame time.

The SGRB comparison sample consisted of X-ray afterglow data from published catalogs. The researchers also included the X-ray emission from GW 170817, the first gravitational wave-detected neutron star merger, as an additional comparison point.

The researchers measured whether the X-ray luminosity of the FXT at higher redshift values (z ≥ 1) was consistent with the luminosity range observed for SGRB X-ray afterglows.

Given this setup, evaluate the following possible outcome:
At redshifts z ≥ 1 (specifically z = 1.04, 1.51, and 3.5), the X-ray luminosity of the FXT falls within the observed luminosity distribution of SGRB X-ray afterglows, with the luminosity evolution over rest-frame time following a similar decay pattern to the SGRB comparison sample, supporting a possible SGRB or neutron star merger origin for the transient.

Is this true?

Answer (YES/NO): NO